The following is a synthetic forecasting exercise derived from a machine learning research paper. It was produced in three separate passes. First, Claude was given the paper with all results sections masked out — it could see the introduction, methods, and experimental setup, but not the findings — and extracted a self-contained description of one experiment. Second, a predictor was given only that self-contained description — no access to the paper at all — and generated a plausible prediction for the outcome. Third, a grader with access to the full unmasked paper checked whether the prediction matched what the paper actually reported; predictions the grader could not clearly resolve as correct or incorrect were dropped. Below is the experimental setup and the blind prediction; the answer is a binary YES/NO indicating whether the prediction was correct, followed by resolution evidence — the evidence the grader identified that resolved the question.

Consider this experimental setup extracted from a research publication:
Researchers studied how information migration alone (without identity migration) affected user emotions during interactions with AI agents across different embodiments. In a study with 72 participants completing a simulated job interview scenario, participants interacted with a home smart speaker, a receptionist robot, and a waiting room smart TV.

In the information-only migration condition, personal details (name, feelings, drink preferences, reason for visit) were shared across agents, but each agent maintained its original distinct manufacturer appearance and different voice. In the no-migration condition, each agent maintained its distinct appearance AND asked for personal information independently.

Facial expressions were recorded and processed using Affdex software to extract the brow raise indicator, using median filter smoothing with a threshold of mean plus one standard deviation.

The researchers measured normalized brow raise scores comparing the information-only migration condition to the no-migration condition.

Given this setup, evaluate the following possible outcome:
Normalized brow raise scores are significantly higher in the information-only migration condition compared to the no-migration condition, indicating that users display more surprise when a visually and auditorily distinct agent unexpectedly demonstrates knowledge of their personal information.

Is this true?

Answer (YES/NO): NO